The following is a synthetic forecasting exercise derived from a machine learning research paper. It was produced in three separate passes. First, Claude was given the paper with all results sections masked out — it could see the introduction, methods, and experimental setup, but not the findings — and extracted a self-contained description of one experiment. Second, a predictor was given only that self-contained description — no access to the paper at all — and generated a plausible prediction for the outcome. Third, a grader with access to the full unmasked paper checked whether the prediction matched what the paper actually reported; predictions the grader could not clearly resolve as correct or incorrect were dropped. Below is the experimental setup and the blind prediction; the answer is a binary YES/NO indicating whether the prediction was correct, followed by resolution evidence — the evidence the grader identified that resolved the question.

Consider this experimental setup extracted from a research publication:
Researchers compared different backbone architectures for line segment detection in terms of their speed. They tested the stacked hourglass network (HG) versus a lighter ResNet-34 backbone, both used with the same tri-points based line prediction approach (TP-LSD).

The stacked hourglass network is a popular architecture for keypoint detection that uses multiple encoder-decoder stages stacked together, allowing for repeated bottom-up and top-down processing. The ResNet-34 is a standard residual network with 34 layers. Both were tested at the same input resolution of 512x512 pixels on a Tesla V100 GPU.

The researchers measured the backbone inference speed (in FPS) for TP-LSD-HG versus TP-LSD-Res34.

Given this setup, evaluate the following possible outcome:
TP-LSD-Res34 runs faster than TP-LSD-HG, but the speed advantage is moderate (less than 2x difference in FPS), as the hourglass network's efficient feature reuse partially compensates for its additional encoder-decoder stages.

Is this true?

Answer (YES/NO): YES